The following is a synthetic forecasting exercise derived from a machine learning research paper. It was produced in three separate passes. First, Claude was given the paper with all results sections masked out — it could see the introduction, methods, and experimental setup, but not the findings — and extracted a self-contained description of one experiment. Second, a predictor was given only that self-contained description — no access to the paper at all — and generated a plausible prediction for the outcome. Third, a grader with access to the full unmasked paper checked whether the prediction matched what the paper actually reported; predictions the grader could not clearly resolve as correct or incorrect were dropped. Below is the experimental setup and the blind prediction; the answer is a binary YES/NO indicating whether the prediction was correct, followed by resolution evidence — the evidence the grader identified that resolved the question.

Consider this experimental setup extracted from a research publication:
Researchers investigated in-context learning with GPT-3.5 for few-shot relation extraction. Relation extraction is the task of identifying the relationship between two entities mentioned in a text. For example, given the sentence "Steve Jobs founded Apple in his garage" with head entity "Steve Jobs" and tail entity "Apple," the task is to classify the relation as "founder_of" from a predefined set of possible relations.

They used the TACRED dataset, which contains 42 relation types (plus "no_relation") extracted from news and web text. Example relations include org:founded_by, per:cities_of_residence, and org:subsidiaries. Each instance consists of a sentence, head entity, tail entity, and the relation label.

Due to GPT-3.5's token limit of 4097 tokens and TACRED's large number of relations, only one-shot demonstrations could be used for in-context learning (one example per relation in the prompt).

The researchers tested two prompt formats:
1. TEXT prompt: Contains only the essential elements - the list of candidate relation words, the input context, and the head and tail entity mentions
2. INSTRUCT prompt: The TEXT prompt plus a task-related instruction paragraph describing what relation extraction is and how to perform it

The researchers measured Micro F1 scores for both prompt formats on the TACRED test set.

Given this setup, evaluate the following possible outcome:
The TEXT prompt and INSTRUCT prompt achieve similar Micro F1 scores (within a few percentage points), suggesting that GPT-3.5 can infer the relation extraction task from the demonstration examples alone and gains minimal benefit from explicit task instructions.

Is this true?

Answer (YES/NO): NO